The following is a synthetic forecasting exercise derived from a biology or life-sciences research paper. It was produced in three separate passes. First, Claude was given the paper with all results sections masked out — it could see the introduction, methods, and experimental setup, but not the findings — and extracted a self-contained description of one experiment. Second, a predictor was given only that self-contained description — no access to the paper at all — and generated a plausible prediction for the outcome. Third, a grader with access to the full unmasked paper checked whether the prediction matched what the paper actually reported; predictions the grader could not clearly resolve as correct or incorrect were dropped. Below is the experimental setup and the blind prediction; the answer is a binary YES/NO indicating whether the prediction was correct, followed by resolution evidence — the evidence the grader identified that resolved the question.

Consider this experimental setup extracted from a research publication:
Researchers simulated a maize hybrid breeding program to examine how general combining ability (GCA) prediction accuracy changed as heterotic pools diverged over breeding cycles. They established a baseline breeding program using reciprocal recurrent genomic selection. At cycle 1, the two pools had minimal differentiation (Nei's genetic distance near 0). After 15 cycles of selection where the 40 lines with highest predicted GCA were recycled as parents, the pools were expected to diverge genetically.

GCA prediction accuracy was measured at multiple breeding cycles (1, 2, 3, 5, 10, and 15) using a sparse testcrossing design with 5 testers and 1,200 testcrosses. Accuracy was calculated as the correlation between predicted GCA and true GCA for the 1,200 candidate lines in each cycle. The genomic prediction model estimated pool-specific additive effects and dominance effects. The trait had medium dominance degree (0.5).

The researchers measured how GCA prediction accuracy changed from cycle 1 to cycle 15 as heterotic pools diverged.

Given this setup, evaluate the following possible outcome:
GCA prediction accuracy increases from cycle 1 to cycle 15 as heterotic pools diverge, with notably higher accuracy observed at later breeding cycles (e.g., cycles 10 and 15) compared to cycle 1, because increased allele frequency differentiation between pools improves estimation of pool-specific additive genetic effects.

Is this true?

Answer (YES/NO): NO